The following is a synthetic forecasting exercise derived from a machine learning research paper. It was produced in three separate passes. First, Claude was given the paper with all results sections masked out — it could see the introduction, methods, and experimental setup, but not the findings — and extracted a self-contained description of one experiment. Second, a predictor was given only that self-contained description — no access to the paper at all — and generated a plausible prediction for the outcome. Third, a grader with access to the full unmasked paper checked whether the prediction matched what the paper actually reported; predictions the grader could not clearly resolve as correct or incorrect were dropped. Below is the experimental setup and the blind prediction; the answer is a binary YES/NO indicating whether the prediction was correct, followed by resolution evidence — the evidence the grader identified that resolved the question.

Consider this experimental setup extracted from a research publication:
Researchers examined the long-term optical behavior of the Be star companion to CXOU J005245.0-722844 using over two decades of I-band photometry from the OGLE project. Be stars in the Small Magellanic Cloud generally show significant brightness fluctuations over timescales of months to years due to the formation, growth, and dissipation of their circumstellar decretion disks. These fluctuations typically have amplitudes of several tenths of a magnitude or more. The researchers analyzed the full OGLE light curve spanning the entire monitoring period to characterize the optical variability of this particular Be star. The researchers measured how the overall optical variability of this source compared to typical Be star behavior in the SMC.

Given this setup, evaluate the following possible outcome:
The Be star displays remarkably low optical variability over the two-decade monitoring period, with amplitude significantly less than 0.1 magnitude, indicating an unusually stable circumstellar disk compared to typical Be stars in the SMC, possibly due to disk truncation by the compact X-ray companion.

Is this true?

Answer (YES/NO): NO